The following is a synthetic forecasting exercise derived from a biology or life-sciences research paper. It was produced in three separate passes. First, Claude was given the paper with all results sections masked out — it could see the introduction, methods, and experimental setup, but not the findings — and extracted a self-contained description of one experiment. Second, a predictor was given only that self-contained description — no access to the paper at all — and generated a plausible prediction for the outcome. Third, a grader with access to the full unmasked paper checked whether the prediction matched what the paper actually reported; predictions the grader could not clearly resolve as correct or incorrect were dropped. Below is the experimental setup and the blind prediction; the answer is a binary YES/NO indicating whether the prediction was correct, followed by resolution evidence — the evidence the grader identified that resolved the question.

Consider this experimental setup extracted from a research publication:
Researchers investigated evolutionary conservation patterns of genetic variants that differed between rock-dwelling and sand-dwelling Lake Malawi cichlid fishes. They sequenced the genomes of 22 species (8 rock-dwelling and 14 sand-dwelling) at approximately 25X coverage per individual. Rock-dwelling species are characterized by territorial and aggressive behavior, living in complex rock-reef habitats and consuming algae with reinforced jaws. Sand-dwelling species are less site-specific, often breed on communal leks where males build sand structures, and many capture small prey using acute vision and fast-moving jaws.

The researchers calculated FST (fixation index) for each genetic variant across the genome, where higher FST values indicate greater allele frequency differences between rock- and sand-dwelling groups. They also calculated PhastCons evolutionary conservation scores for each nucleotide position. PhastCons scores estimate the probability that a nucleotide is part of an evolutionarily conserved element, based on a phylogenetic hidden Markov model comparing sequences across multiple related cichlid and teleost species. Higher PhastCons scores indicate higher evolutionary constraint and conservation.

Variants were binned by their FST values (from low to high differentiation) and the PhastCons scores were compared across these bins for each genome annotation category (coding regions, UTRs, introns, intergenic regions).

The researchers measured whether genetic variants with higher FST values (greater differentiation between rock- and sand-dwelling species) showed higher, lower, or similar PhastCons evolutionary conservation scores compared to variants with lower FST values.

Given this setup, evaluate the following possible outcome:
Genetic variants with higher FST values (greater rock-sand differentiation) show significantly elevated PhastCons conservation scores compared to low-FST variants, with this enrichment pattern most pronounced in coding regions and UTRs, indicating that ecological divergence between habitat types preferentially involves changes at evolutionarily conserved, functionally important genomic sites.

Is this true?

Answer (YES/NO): NO